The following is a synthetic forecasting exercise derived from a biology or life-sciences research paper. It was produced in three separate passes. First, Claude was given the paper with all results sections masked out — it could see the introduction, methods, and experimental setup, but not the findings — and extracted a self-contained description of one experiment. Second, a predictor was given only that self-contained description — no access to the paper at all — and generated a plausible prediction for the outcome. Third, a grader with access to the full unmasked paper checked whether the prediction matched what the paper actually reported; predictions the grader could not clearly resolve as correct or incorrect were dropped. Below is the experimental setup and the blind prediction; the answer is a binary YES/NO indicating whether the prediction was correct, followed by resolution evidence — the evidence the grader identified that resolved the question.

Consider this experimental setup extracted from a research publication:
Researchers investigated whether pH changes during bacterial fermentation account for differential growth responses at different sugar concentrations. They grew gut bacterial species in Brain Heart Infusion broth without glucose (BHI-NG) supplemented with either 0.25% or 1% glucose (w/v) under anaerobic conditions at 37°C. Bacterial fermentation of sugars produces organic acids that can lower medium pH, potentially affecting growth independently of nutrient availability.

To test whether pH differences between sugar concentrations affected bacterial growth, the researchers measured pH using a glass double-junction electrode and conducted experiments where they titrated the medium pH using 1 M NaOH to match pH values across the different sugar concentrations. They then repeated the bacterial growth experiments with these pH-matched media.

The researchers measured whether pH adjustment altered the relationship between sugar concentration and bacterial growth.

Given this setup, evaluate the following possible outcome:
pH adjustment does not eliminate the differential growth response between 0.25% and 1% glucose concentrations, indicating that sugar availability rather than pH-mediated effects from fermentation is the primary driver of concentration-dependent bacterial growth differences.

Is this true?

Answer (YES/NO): YES